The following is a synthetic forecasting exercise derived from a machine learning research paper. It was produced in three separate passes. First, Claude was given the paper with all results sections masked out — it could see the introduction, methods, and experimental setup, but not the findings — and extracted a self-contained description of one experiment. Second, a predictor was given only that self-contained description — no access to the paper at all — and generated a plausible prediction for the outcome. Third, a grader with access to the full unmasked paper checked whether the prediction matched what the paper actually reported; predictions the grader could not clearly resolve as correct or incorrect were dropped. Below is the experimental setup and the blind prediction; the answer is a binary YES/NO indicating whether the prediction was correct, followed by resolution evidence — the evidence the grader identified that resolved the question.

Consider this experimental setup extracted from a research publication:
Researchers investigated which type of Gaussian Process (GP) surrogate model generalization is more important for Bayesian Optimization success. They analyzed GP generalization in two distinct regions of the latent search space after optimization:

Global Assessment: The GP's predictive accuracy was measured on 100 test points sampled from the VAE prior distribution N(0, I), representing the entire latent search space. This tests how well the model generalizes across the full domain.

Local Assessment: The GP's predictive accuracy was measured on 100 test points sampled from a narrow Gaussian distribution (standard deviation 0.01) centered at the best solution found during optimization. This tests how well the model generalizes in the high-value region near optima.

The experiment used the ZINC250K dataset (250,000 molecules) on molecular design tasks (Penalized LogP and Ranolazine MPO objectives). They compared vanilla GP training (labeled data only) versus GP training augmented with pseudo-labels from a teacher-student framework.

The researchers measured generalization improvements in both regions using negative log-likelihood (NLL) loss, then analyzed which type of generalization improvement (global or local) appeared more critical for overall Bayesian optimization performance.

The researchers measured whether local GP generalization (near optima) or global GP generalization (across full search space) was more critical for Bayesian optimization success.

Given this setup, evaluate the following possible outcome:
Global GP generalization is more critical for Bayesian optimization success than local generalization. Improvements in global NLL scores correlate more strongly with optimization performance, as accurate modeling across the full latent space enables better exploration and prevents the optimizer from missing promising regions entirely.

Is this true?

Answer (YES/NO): NO